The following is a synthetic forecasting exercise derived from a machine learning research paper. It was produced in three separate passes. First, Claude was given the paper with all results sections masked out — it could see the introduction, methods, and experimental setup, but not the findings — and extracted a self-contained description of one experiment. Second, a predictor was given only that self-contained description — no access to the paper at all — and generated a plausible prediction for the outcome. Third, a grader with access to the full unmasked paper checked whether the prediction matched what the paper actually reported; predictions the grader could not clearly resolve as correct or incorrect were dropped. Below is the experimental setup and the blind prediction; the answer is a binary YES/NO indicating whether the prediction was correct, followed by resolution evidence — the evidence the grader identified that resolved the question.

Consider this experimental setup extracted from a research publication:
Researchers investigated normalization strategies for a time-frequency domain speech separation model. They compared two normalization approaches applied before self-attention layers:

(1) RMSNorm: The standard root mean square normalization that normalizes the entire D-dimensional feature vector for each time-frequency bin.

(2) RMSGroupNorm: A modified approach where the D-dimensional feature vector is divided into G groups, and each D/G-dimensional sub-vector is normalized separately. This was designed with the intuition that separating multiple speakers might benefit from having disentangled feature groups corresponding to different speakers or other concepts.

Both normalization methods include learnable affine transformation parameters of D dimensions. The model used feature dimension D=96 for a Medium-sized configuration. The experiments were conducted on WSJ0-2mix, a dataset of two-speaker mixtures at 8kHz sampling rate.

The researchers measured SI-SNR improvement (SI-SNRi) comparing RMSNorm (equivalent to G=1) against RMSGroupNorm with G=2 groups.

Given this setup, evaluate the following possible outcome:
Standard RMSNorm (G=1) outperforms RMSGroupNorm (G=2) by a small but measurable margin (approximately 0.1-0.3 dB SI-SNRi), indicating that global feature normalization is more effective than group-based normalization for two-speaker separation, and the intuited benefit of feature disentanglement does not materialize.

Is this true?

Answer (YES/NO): NO